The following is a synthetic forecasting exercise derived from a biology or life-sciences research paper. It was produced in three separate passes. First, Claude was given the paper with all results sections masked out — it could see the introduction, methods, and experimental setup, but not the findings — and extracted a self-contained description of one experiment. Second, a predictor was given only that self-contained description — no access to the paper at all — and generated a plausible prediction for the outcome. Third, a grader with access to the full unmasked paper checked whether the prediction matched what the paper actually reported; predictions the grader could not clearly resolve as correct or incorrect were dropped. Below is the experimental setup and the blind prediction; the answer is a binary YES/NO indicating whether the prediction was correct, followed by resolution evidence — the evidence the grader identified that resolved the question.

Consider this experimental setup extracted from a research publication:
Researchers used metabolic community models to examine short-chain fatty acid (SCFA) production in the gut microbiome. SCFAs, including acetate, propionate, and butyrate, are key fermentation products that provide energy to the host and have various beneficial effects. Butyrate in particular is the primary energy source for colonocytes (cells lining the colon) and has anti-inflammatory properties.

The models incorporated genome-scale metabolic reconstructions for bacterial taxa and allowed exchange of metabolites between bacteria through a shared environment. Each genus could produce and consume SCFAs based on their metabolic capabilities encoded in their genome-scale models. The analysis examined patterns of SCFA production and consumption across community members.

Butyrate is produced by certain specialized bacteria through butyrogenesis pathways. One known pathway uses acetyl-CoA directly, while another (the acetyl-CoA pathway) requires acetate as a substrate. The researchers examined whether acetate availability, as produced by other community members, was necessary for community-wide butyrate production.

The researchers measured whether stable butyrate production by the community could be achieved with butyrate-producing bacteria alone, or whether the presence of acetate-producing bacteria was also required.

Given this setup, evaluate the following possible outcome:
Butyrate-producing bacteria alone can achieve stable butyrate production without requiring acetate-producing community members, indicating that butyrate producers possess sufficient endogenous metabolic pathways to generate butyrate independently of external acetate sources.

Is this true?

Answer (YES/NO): NO